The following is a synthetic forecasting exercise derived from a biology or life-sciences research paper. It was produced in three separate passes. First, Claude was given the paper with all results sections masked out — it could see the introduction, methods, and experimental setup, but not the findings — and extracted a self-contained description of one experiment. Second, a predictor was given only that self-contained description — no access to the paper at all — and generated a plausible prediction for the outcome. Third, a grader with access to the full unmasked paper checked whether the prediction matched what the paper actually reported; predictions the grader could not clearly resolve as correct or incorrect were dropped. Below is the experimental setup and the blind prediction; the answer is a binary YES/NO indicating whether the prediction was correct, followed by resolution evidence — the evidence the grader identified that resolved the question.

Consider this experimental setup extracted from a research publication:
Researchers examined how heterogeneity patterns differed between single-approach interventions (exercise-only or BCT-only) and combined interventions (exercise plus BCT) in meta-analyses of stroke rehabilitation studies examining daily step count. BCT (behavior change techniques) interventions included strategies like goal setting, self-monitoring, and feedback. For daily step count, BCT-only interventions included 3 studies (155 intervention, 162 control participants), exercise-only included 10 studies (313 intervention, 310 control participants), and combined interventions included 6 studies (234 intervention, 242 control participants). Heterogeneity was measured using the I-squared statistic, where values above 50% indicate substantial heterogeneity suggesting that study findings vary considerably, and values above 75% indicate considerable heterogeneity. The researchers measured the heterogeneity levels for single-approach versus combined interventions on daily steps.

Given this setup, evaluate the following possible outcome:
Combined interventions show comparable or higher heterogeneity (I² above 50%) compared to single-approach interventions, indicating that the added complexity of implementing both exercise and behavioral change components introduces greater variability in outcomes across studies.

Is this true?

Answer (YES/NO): YES